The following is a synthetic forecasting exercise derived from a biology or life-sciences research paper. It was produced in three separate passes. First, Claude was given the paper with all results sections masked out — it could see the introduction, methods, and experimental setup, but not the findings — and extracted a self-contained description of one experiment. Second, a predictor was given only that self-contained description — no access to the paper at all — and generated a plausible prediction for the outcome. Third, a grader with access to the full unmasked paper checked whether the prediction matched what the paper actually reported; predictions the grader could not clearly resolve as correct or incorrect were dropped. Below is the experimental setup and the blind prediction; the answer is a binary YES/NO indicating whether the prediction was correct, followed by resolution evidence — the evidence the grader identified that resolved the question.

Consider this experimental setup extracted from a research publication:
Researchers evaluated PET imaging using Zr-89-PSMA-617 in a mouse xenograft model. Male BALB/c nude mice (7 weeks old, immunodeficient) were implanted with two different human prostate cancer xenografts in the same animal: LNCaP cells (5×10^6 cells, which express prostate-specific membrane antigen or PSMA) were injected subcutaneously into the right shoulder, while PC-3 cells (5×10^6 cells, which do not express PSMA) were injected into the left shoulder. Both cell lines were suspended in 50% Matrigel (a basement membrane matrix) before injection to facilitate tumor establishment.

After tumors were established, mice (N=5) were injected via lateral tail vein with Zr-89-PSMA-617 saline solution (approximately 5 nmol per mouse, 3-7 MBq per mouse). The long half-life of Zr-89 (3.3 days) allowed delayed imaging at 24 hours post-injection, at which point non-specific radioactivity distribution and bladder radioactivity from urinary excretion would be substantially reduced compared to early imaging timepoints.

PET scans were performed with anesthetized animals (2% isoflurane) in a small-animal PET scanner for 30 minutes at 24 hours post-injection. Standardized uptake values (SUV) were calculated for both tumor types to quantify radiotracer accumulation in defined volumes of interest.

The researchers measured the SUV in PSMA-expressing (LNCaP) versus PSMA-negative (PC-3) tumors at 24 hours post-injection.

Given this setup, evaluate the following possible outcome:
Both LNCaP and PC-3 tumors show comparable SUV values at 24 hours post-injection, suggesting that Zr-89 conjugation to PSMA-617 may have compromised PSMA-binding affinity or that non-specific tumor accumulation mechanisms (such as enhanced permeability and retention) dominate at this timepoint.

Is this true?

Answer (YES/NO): NO